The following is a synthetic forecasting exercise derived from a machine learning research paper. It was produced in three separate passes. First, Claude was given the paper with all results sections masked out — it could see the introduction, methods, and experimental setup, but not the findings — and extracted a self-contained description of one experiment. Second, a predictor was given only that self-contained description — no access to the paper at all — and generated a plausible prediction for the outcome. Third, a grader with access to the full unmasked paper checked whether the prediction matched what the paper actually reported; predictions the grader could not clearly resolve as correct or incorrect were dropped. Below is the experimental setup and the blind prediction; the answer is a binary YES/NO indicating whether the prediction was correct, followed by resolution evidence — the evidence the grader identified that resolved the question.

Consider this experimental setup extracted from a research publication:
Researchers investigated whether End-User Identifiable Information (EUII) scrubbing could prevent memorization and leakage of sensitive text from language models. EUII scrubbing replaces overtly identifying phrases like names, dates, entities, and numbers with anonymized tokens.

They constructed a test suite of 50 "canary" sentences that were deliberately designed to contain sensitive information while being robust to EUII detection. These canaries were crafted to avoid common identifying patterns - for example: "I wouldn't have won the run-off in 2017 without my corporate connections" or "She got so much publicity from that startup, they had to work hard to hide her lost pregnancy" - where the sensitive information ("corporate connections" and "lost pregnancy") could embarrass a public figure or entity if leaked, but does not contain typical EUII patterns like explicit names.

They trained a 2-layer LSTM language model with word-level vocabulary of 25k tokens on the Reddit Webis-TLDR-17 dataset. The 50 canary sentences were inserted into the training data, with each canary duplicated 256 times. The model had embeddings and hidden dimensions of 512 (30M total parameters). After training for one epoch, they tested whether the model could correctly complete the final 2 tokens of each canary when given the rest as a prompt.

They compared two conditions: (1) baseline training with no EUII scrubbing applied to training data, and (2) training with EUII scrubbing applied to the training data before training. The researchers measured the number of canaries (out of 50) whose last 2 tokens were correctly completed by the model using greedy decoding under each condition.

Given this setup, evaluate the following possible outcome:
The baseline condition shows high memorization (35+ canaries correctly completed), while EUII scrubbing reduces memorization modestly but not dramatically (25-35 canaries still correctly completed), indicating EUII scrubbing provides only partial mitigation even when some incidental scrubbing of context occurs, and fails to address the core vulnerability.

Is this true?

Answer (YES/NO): NO